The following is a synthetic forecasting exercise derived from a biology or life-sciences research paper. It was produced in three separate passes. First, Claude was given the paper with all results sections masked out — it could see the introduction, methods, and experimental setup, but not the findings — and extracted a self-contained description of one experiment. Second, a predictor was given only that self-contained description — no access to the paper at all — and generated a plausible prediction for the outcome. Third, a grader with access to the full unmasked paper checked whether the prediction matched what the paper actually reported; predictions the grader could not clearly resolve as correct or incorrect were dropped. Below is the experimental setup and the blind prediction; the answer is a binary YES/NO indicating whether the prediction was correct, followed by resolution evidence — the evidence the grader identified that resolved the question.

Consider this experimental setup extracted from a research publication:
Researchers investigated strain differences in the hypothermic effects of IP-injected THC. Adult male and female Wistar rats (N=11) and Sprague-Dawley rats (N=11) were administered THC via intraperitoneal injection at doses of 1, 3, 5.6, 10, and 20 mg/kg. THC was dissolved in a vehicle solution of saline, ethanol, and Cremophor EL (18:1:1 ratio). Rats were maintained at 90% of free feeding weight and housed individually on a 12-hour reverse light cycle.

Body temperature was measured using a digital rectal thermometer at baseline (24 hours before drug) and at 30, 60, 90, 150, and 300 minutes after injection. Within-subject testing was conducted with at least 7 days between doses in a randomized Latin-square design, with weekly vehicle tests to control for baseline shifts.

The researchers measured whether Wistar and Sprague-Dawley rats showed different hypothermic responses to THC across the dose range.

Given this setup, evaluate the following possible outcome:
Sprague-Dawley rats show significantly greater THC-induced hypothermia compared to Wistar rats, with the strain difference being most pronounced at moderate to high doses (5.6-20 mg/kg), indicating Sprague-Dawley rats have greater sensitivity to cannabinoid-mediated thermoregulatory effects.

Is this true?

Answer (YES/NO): NO